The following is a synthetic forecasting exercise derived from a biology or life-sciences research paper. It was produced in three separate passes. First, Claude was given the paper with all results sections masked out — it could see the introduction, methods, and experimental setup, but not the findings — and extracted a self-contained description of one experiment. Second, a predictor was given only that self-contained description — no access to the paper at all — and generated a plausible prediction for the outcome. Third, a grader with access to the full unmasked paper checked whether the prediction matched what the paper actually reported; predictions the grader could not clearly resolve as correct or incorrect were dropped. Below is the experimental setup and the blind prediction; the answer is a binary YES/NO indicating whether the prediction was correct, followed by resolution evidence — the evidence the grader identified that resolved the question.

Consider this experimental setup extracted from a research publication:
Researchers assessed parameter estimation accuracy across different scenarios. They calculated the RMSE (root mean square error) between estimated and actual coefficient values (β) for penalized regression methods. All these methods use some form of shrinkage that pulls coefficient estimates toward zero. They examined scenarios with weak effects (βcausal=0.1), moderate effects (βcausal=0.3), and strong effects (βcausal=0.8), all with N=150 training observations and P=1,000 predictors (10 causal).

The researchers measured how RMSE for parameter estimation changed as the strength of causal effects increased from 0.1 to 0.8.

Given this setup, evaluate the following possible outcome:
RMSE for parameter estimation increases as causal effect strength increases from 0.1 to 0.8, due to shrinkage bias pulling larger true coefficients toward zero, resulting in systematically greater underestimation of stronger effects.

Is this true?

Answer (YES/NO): YES